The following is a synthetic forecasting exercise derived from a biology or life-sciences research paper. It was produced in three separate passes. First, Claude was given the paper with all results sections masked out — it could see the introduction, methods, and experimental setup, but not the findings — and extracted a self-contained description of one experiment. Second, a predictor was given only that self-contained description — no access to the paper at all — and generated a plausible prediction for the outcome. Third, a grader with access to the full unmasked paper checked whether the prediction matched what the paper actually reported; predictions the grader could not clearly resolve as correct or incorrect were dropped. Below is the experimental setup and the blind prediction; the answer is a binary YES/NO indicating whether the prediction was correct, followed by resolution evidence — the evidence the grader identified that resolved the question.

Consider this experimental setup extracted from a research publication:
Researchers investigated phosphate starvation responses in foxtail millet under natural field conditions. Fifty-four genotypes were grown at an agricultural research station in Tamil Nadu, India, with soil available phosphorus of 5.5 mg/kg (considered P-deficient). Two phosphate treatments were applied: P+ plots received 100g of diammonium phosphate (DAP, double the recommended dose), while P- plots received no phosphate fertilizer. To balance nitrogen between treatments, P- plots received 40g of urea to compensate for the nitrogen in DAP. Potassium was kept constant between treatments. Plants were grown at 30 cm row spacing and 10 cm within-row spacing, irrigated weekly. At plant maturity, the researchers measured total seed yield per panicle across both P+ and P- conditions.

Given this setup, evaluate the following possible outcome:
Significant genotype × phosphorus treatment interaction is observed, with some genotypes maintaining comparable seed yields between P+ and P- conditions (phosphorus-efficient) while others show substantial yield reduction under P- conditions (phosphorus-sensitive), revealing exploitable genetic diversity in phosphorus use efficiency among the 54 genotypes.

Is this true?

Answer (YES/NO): NO